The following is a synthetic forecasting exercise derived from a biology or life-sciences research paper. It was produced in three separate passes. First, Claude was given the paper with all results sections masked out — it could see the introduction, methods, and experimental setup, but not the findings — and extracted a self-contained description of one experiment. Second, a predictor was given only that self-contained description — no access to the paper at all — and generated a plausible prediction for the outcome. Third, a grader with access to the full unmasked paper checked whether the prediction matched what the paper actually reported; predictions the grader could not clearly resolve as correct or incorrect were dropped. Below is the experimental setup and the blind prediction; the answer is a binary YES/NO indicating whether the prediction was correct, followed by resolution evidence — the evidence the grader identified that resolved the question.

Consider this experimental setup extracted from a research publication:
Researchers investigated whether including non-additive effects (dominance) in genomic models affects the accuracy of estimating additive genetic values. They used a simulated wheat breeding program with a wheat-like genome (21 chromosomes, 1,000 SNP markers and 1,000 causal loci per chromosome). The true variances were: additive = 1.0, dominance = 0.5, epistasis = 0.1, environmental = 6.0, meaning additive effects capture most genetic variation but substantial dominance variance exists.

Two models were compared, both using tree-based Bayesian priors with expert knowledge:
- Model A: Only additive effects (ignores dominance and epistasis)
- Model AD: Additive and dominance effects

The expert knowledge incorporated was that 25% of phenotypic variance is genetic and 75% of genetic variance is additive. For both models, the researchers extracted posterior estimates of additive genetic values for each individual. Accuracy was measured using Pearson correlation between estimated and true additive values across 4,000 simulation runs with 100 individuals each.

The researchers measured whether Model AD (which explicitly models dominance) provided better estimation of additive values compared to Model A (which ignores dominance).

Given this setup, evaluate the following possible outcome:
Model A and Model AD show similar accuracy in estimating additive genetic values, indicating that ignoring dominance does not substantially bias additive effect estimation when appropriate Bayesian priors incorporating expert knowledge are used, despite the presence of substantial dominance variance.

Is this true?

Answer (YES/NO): YES